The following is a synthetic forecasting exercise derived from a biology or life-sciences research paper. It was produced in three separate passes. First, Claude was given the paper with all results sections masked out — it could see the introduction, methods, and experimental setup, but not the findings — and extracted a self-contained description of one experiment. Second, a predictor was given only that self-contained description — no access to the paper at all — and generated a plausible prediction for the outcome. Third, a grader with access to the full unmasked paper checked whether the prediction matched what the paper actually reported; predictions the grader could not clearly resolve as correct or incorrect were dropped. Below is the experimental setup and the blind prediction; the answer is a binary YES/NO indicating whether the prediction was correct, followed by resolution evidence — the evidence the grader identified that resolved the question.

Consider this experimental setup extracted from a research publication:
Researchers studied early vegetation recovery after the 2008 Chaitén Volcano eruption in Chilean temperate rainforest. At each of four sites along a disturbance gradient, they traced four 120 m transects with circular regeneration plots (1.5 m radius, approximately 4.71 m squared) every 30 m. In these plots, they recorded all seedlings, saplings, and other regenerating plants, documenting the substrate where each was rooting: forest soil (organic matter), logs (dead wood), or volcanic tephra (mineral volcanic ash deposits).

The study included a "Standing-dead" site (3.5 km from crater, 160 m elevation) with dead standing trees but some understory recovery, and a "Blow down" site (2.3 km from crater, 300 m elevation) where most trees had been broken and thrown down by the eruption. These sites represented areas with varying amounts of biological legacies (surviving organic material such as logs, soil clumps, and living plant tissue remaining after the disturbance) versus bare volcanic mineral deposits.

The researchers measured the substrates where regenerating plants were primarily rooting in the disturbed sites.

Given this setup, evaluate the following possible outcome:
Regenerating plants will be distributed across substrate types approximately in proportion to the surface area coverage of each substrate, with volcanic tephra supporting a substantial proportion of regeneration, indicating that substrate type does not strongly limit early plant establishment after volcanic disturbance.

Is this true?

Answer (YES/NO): NO